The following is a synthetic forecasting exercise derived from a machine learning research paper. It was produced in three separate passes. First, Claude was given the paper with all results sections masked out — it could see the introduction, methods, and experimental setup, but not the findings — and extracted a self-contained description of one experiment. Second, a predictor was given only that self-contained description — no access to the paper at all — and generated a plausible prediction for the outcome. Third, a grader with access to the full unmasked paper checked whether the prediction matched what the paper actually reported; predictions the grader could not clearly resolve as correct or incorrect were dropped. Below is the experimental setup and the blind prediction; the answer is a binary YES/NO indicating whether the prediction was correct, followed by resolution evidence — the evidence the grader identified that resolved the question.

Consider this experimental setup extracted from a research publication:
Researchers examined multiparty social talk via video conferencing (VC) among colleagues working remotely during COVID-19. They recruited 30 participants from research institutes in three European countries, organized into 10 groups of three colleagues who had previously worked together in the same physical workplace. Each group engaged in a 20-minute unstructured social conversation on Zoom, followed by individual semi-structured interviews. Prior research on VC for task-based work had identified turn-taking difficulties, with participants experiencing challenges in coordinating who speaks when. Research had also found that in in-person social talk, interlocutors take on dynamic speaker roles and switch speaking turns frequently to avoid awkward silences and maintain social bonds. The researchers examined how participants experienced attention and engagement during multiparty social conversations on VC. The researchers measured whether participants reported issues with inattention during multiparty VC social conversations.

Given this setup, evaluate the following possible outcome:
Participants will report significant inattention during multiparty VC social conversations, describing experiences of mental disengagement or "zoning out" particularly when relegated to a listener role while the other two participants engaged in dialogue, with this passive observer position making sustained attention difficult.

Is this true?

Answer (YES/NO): YES